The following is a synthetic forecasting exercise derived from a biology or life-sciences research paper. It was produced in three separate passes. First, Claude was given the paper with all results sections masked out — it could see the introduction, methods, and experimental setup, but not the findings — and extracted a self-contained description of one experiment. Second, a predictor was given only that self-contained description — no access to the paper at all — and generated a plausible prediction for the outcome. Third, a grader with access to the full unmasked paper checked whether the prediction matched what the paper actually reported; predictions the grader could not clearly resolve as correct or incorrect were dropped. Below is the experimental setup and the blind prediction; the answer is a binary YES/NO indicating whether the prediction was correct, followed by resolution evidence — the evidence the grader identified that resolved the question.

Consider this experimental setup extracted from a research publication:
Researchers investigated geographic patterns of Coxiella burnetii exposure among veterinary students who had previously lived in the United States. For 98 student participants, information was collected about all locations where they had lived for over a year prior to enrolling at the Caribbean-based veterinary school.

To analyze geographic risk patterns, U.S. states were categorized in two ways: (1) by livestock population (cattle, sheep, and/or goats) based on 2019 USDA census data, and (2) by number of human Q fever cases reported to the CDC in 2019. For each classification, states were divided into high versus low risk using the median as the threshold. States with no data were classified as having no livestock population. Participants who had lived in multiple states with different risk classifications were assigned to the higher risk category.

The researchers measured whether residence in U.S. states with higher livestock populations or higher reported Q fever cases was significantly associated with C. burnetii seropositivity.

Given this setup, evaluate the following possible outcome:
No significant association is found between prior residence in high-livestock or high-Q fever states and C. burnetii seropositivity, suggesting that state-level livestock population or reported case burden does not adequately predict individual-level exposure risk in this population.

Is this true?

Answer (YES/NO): YES